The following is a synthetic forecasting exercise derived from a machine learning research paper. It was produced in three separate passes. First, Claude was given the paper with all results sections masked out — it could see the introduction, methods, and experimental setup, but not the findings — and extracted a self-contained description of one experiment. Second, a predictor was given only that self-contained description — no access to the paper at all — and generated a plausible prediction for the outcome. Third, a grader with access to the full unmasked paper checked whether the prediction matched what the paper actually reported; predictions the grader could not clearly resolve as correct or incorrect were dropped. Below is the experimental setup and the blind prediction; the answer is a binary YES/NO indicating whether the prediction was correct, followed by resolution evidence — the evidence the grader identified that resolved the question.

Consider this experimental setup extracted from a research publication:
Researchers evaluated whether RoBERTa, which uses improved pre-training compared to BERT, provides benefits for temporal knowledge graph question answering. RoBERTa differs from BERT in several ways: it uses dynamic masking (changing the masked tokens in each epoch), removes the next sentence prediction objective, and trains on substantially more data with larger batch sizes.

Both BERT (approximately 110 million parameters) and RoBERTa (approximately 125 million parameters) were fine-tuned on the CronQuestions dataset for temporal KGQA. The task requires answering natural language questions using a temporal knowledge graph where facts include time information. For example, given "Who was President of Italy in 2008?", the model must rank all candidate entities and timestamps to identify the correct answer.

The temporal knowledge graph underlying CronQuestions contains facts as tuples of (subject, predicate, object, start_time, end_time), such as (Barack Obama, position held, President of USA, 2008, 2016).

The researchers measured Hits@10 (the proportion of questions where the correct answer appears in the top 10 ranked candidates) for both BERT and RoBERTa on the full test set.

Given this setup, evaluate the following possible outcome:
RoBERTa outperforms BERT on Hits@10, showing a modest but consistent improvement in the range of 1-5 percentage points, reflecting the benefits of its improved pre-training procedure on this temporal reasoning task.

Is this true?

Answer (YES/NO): NO